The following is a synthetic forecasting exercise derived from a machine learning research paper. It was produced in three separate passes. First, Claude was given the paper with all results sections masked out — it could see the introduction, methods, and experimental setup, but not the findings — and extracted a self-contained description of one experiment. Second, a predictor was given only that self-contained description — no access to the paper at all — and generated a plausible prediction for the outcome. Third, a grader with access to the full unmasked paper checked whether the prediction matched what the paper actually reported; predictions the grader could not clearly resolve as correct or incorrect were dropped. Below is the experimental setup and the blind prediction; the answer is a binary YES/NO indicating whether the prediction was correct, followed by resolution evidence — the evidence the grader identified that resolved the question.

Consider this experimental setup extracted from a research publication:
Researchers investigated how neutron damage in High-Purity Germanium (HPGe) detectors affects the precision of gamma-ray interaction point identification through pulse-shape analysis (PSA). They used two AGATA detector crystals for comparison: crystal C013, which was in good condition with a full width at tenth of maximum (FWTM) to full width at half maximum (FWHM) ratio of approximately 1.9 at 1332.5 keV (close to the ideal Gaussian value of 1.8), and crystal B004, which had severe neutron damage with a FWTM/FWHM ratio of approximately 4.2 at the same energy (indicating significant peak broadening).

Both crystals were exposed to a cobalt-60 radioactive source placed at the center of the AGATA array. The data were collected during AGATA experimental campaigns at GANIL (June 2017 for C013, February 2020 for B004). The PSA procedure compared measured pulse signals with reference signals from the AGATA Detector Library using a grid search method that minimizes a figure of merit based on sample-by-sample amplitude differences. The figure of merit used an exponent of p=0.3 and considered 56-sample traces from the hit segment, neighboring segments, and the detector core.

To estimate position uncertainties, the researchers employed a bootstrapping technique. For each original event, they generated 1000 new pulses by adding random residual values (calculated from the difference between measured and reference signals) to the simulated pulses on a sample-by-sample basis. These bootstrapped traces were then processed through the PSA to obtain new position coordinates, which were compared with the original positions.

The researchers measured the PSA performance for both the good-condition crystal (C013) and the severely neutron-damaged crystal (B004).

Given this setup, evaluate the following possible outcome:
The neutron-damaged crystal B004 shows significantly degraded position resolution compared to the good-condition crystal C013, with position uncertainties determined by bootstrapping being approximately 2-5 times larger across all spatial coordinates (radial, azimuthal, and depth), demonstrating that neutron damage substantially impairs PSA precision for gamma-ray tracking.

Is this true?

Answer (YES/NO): NO